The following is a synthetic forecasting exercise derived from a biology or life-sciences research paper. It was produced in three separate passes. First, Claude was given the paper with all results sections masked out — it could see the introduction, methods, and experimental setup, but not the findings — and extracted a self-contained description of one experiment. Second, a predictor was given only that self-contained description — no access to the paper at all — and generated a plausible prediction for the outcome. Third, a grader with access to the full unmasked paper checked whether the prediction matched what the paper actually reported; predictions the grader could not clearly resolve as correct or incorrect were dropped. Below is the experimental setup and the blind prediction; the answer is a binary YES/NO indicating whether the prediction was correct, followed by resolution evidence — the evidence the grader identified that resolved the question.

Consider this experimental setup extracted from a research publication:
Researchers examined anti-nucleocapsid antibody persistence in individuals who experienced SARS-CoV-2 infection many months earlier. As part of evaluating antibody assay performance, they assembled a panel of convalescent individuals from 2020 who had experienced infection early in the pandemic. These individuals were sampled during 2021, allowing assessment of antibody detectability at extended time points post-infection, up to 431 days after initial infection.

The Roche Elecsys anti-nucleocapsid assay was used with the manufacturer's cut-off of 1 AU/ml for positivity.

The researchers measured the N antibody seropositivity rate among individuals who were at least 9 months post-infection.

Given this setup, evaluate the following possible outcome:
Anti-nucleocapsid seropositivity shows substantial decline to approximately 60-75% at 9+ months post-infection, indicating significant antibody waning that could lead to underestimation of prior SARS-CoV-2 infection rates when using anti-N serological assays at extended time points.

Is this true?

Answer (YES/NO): NO